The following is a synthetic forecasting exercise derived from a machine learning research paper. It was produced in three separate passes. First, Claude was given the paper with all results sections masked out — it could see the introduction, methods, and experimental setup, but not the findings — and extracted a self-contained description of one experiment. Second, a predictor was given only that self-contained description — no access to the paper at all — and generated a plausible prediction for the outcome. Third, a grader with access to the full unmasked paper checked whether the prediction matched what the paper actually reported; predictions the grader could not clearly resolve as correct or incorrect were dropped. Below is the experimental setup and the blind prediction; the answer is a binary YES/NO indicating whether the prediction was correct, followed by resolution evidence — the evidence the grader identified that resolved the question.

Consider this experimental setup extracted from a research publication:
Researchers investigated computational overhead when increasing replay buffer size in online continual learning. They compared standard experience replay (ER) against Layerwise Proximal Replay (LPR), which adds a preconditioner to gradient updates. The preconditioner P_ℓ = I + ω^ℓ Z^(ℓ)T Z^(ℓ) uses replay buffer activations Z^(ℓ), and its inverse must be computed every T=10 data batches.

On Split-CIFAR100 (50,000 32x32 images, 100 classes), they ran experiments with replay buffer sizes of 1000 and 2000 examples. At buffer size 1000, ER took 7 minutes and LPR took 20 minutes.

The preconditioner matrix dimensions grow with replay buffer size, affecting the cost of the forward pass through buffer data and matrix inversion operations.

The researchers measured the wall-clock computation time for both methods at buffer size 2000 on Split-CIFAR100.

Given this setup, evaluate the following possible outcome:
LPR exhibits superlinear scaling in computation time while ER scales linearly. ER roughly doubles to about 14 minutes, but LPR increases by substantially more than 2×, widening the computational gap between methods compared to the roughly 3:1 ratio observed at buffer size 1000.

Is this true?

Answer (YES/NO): NO